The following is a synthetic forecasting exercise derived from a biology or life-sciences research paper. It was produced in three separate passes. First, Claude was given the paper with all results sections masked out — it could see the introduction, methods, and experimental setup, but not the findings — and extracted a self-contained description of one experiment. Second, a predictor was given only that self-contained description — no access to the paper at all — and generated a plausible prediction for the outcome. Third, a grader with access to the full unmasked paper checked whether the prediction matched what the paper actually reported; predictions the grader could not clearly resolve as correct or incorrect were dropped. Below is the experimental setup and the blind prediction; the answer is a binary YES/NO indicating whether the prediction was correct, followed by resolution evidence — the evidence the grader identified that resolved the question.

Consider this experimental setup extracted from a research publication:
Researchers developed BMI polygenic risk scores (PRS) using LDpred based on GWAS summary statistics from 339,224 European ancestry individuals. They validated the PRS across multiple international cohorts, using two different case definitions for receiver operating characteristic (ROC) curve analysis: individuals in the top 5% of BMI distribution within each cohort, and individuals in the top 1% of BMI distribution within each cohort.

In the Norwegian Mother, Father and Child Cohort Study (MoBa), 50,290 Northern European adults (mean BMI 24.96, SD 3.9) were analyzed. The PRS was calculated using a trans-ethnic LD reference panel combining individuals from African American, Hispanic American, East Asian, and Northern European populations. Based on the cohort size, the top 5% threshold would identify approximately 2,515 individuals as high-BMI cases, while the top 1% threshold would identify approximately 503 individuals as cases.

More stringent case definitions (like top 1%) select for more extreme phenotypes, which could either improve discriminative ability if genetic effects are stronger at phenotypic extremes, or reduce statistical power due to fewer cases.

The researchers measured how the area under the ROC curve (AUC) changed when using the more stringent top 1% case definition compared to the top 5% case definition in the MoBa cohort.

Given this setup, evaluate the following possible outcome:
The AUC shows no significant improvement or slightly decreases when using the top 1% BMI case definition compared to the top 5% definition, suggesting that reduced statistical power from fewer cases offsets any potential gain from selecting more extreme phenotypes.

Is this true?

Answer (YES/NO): NO